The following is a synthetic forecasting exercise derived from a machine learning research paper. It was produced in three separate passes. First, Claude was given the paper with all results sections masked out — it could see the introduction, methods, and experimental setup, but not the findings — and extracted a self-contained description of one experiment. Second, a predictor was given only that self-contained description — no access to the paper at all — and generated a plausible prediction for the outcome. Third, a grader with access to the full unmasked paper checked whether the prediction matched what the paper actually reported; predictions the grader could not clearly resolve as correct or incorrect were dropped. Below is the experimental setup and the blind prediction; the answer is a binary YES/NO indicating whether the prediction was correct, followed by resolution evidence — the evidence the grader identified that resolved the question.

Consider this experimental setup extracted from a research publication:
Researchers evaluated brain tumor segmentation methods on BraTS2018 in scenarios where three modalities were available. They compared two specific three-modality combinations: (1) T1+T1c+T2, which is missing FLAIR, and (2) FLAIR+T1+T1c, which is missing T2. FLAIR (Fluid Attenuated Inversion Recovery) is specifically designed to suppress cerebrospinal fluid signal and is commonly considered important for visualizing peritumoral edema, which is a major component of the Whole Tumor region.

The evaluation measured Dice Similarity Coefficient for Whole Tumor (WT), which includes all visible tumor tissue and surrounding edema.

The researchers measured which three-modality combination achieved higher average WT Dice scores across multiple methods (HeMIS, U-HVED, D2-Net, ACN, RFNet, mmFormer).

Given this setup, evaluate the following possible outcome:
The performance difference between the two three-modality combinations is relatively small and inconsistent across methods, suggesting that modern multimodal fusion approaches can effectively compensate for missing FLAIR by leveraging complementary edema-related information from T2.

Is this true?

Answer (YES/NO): NO